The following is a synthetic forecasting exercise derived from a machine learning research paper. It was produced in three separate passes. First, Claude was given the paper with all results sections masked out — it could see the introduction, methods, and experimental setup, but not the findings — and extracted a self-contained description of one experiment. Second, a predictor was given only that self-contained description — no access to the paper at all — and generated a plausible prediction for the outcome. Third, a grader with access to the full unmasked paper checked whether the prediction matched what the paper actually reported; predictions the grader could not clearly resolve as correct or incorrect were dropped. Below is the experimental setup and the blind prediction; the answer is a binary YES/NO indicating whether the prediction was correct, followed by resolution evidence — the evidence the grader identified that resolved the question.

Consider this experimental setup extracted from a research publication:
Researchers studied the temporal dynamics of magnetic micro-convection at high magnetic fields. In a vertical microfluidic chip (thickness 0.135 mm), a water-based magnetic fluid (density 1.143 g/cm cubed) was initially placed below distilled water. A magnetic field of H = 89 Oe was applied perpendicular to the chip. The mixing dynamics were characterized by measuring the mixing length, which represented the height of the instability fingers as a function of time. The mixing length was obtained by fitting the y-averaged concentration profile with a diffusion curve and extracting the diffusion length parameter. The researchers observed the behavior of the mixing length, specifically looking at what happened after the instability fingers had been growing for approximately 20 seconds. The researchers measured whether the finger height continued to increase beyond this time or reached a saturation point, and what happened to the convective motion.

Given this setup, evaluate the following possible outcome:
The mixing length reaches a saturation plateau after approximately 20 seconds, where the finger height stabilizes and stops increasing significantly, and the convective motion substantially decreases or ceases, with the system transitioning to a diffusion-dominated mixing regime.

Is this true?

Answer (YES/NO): NO